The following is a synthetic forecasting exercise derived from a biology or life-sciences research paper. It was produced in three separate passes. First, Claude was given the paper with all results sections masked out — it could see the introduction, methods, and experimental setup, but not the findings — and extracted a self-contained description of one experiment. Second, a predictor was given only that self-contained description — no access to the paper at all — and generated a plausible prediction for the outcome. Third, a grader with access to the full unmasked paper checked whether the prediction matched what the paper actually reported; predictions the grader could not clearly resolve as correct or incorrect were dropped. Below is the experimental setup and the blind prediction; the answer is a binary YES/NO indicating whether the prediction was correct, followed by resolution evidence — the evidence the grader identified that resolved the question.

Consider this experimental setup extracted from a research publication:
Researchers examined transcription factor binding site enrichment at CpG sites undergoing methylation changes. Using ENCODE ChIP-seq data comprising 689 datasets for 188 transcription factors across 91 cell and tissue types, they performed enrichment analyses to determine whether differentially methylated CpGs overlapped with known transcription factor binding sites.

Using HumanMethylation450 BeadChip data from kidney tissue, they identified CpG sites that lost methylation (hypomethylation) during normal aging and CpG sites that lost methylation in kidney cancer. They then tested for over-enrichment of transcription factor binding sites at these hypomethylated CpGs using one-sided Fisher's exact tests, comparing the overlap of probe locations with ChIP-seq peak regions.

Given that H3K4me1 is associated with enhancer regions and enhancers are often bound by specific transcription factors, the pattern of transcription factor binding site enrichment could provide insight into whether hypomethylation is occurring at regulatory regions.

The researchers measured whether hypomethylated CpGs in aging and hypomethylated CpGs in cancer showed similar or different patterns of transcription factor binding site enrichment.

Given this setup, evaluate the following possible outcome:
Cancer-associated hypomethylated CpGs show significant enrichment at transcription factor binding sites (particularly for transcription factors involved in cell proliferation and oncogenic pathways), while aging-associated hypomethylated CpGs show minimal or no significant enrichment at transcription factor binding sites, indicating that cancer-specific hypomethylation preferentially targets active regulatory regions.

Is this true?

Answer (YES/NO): NO